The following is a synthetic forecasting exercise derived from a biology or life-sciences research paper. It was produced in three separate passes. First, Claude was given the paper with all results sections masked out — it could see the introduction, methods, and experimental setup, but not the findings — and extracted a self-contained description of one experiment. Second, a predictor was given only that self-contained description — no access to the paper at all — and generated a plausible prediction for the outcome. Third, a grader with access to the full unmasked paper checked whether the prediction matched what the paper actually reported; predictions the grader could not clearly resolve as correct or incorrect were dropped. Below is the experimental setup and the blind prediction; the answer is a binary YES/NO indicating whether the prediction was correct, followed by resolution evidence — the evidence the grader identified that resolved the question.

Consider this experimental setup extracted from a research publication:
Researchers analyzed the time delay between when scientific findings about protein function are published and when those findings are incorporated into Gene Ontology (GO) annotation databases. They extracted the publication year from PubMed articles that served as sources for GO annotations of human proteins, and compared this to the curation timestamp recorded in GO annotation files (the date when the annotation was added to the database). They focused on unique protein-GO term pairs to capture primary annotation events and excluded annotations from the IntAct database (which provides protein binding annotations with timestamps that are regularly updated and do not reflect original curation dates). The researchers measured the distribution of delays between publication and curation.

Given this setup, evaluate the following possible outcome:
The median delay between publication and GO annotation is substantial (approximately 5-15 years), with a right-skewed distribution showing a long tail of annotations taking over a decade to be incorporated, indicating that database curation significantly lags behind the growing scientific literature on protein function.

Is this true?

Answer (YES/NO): NO